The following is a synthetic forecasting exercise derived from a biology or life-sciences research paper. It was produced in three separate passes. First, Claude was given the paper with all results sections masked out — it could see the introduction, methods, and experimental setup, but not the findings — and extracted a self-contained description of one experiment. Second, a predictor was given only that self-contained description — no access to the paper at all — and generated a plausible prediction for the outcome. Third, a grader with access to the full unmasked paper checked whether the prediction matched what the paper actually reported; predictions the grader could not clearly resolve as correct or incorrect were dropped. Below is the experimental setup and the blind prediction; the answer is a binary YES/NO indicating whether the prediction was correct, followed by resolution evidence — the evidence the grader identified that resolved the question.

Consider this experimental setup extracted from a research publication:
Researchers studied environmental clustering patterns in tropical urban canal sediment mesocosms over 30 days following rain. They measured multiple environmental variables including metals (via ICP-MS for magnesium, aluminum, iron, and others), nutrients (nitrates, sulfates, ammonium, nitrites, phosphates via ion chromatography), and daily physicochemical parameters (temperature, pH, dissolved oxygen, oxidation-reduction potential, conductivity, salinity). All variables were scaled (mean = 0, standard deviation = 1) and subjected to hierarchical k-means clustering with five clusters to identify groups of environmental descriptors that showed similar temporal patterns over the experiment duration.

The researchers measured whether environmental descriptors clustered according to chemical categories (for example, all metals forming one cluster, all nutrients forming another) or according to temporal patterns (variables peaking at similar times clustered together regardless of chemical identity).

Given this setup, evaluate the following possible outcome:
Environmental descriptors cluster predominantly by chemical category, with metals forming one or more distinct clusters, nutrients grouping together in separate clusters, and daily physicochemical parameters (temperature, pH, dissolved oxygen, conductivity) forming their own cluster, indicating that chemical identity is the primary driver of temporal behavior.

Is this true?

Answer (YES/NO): NO